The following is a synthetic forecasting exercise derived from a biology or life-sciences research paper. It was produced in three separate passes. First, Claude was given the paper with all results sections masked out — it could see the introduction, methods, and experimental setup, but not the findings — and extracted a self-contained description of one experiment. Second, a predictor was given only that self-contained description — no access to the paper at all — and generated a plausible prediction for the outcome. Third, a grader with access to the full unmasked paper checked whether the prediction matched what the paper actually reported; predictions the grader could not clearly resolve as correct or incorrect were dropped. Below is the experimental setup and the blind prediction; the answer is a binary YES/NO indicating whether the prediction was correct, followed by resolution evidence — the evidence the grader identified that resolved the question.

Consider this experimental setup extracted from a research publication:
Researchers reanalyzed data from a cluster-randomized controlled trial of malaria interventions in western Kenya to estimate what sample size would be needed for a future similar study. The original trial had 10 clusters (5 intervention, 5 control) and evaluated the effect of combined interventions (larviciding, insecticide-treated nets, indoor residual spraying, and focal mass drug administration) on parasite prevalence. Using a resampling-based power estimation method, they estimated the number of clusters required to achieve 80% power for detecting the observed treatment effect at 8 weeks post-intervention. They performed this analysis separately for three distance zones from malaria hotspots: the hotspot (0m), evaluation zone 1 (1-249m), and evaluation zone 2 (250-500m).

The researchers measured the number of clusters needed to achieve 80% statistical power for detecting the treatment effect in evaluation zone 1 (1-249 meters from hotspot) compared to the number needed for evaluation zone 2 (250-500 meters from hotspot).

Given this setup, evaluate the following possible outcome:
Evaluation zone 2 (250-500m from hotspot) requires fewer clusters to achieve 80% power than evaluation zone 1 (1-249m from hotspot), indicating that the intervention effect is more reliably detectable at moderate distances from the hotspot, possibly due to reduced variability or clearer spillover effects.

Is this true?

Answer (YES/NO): YES